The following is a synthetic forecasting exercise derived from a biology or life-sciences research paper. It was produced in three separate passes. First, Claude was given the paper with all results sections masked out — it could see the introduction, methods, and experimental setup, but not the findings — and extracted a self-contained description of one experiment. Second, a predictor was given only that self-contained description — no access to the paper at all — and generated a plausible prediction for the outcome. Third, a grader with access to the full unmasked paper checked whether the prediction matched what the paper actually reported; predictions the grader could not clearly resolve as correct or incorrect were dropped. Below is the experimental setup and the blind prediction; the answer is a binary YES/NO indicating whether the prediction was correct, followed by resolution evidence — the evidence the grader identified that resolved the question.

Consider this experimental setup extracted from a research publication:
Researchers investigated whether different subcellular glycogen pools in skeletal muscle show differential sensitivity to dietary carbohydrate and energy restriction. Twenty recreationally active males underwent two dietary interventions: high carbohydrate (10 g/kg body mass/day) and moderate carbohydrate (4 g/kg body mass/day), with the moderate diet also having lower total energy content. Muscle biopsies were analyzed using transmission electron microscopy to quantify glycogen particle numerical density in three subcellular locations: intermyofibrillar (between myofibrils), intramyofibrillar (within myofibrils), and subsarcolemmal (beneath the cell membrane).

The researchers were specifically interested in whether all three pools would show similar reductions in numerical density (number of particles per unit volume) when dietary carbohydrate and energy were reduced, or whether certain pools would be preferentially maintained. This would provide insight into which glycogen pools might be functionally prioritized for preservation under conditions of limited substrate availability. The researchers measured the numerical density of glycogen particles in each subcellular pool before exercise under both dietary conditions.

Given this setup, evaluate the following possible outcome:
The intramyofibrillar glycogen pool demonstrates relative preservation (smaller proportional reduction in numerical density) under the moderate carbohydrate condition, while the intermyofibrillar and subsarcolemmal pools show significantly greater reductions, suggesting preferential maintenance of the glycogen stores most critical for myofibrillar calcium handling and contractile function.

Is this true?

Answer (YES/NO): NO